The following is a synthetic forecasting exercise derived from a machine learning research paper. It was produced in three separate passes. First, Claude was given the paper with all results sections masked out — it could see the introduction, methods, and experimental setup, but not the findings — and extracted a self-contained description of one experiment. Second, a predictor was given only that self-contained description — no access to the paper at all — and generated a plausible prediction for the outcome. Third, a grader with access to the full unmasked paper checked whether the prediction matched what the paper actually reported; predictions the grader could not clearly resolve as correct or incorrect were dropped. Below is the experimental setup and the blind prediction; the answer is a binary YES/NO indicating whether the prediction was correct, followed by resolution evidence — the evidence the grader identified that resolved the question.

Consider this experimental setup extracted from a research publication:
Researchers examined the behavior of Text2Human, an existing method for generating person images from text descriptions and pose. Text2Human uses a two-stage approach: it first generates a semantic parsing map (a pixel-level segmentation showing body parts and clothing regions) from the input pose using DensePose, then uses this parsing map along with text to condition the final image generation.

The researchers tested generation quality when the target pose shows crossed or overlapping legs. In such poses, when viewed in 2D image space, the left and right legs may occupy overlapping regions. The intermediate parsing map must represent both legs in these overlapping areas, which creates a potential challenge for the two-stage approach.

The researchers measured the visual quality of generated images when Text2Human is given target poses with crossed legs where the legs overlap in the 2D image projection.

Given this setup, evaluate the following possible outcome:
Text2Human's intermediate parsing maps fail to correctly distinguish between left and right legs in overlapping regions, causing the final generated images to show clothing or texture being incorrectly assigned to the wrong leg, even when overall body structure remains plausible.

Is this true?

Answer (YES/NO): NO